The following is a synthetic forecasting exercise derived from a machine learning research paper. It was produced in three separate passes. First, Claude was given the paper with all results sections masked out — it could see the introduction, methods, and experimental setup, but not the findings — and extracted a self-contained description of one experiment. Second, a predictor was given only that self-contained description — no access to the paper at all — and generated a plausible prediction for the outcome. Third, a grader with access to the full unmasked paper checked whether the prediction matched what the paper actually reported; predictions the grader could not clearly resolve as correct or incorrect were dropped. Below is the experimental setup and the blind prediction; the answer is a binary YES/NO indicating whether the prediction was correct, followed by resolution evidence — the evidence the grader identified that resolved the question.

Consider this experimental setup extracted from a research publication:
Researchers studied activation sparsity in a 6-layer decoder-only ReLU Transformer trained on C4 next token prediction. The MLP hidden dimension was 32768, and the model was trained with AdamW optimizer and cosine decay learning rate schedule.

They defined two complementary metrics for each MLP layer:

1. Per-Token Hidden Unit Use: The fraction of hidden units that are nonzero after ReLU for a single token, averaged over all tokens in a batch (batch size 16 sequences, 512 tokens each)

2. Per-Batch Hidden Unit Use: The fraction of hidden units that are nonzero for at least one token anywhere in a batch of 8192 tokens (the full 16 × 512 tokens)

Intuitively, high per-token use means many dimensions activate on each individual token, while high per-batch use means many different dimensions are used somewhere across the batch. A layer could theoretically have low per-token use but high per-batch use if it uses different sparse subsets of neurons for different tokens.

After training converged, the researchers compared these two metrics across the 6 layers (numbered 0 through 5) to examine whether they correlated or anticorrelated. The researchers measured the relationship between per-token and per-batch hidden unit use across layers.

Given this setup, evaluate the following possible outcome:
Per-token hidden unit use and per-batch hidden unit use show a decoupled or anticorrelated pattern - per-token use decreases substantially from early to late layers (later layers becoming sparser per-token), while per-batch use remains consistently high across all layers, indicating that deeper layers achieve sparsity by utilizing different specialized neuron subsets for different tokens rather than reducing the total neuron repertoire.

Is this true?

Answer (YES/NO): NO